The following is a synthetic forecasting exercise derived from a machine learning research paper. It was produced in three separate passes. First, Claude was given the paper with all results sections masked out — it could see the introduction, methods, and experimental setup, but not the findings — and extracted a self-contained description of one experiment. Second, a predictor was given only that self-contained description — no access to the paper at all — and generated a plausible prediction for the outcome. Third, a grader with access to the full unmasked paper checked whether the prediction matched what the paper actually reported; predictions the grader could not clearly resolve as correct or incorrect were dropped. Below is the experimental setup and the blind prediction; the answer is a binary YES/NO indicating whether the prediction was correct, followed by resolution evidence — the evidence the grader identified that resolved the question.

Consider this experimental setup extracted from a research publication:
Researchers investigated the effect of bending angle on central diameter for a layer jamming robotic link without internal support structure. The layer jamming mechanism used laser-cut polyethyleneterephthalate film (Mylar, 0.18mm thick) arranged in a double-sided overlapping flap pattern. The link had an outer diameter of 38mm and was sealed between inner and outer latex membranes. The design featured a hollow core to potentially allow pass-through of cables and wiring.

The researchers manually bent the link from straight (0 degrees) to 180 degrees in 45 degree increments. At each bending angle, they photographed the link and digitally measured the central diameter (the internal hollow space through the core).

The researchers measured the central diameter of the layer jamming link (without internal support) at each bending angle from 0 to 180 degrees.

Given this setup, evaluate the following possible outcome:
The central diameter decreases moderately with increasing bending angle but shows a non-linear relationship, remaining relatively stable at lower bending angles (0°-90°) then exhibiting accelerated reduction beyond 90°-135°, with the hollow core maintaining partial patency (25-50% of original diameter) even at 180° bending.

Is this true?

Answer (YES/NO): NO